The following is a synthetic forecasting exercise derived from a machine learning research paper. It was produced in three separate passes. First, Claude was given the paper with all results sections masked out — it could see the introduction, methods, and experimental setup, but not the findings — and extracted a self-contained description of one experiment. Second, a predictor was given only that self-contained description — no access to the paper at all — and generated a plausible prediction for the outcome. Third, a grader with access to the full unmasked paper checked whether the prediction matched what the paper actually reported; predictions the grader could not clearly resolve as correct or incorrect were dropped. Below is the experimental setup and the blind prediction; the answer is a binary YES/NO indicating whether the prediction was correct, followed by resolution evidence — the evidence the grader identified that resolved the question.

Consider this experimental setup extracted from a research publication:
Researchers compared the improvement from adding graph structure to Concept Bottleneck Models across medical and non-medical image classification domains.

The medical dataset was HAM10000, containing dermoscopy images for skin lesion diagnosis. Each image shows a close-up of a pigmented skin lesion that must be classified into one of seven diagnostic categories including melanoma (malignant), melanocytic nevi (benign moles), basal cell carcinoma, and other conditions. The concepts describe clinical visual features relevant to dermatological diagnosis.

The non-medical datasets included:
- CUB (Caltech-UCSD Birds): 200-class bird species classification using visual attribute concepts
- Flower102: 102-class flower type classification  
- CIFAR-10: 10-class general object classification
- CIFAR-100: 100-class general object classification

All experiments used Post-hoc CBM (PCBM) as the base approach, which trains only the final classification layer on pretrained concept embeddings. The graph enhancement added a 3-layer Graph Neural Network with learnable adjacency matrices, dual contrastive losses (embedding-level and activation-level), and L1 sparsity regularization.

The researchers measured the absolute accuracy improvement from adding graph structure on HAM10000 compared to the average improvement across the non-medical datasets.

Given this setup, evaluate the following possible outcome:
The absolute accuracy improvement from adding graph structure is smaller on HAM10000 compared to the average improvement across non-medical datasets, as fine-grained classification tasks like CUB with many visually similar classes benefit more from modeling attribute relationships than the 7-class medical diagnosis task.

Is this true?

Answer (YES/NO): YES